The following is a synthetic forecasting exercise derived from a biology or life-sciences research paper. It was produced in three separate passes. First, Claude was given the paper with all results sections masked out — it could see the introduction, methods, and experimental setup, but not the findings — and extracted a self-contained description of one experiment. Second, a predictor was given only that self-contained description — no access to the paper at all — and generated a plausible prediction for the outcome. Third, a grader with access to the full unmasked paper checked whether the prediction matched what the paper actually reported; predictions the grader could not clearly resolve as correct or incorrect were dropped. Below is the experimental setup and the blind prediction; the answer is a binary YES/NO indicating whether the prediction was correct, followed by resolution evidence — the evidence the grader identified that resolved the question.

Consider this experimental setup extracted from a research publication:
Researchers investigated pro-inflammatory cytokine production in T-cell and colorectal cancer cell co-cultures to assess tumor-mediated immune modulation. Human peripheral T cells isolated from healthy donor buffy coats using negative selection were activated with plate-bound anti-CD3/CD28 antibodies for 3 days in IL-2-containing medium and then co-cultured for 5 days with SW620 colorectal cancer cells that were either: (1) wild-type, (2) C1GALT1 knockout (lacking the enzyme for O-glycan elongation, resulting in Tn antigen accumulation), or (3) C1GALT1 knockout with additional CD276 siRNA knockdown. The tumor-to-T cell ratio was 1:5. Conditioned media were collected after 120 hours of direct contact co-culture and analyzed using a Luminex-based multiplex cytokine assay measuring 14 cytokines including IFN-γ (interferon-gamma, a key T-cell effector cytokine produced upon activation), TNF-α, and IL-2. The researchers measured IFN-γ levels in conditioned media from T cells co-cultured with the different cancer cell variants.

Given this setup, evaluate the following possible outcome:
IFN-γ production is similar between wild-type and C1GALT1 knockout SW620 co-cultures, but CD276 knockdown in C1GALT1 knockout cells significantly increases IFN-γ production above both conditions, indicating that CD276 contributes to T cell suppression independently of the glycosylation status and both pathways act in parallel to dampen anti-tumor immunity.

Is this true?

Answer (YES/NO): NO